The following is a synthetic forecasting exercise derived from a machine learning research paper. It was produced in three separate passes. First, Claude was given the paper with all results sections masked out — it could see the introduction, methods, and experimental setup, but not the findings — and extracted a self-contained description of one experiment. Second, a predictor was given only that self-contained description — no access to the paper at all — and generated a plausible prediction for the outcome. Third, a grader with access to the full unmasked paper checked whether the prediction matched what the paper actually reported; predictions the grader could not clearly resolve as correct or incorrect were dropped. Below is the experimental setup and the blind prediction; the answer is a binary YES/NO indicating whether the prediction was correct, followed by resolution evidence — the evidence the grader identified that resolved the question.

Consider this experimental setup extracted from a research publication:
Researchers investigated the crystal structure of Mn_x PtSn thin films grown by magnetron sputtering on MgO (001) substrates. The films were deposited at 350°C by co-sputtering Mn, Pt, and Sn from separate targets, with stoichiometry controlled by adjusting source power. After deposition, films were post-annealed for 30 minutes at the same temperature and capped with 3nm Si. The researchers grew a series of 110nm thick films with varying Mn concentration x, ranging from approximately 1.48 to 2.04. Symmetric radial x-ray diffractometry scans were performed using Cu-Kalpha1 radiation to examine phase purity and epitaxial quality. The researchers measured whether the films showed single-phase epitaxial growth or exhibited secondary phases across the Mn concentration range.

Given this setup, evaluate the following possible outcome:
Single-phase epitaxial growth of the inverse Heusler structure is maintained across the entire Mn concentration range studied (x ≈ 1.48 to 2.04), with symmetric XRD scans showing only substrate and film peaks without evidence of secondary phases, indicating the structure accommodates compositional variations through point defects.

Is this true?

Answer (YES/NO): NO